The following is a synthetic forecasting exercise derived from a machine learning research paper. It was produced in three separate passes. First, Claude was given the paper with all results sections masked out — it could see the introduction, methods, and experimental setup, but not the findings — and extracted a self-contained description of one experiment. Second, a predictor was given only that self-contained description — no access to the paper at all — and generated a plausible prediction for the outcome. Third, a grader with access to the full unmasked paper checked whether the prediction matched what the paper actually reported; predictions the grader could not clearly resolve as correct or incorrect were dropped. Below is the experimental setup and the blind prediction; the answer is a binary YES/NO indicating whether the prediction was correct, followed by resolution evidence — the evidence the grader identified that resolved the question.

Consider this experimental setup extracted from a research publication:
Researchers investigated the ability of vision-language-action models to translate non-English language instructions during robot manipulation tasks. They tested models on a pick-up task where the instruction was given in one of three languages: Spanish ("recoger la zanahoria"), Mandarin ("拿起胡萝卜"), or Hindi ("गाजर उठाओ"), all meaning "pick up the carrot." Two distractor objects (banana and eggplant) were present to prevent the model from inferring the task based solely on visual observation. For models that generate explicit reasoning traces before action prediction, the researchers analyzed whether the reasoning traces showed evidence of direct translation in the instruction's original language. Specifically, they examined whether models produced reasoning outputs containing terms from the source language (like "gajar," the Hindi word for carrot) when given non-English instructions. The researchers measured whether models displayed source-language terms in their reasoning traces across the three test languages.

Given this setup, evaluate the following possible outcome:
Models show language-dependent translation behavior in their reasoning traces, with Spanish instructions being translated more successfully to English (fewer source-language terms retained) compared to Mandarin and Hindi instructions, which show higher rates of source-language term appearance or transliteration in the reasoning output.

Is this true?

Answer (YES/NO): NO